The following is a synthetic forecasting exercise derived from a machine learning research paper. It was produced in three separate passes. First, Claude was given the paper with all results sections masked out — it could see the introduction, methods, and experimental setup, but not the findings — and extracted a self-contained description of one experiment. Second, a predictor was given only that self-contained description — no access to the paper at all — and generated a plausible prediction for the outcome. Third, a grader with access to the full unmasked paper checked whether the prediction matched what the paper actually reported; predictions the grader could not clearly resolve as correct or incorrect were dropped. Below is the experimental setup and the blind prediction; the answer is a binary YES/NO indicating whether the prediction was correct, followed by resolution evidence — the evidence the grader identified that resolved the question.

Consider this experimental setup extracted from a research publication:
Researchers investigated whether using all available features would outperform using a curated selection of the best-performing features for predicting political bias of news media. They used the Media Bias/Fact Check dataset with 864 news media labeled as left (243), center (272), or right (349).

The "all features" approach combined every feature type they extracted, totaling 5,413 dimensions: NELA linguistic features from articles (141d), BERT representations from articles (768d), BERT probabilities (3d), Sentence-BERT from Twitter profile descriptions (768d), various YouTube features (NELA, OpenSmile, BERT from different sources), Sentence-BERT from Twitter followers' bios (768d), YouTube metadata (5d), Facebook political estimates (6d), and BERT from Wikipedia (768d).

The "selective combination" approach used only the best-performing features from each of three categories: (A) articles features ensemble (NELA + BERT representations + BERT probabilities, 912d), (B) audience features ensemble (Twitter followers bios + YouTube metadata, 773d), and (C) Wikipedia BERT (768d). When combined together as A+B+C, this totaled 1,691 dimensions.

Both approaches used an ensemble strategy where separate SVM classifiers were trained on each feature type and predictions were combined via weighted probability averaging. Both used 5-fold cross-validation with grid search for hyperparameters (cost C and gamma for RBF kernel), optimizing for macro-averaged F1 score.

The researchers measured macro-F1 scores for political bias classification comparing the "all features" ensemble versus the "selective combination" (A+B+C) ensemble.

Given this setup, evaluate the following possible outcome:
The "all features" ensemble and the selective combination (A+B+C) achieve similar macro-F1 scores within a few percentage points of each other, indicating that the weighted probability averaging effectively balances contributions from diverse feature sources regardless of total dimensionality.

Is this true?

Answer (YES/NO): NO